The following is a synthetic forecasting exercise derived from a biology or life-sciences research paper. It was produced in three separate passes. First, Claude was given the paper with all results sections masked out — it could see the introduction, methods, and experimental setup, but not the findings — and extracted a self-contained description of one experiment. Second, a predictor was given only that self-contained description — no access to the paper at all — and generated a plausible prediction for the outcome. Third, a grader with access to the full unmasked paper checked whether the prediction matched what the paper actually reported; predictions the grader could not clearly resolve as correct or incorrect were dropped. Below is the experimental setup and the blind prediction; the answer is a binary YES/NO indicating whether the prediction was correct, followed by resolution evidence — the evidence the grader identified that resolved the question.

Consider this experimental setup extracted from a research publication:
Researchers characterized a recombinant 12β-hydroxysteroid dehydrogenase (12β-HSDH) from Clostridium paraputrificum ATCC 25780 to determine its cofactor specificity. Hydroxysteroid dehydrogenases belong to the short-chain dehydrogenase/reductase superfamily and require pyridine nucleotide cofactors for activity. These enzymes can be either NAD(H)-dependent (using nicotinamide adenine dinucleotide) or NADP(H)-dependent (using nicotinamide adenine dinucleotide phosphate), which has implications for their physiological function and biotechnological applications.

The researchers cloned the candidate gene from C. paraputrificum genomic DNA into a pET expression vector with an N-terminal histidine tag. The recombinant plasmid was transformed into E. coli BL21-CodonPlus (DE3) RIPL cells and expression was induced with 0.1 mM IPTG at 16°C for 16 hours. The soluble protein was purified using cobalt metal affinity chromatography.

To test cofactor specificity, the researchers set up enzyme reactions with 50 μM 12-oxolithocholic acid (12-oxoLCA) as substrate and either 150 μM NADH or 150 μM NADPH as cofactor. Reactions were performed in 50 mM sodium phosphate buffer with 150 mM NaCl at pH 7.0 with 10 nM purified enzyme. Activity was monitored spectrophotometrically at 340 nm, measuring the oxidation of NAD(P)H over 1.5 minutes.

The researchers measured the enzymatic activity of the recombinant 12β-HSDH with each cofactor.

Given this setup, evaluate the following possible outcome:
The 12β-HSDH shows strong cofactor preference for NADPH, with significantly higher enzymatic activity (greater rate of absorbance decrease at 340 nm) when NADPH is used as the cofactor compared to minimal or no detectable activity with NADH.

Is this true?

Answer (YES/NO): YES